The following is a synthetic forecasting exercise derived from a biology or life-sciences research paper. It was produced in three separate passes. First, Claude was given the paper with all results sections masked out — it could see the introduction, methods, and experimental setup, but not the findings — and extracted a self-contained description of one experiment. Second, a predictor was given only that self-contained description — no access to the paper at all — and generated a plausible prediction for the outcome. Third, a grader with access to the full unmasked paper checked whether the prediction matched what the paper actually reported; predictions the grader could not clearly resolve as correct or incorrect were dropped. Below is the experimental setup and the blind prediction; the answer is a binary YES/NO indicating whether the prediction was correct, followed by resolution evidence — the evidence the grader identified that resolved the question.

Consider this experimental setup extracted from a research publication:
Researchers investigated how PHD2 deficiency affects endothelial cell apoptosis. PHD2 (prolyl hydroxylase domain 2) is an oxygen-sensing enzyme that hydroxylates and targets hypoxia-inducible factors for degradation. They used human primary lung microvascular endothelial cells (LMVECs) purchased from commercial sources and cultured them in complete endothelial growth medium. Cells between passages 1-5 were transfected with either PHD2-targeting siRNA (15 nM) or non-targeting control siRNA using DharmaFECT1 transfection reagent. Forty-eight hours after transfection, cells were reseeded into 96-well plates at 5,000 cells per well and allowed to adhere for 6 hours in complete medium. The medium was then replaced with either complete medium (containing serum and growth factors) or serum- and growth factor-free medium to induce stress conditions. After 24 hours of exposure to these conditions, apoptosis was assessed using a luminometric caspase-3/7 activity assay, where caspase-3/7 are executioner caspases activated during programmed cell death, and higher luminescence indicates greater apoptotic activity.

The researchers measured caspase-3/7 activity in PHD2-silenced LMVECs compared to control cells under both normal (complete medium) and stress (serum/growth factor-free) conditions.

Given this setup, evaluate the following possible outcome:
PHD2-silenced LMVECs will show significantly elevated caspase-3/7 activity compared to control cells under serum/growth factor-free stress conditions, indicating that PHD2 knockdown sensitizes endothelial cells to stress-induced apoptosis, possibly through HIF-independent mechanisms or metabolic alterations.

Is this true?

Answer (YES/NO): NO